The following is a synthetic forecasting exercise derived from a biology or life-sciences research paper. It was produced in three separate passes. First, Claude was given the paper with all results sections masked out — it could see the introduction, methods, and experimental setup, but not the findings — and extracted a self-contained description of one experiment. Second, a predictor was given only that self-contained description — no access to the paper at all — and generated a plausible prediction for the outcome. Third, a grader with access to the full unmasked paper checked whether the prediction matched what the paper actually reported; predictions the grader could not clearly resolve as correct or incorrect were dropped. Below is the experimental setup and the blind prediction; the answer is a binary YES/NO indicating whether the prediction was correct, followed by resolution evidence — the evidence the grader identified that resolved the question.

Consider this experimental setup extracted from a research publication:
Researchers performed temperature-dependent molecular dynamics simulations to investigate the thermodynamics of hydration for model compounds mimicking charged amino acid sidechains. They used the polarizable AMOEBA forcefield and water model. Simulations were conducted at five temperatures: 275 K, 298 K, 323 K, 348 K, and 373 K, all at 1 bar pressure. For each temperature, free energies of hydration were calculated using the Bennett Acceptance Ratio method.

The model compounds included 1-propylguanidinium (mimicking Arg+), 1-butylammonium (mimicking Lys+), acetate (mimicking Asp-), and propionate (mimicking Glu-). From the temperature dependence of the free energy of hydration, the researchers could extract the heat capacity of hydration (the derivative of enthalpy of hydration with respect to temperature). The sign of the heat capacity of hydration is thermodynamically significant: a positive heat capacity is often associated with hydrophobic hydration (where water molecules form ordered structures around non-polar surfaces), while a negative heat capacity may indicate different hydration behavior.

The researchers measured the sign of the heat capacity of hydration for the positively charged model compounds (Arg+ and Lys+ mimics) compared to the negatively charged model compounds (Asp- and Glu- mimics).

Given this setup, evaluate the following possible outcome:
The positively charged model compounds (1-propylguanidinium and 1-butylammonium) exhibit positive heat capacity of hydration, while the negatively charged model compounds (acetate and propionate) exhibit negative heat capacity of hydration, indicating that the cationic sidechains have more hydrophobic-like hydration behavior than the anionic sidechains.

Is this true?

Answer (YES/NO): YES